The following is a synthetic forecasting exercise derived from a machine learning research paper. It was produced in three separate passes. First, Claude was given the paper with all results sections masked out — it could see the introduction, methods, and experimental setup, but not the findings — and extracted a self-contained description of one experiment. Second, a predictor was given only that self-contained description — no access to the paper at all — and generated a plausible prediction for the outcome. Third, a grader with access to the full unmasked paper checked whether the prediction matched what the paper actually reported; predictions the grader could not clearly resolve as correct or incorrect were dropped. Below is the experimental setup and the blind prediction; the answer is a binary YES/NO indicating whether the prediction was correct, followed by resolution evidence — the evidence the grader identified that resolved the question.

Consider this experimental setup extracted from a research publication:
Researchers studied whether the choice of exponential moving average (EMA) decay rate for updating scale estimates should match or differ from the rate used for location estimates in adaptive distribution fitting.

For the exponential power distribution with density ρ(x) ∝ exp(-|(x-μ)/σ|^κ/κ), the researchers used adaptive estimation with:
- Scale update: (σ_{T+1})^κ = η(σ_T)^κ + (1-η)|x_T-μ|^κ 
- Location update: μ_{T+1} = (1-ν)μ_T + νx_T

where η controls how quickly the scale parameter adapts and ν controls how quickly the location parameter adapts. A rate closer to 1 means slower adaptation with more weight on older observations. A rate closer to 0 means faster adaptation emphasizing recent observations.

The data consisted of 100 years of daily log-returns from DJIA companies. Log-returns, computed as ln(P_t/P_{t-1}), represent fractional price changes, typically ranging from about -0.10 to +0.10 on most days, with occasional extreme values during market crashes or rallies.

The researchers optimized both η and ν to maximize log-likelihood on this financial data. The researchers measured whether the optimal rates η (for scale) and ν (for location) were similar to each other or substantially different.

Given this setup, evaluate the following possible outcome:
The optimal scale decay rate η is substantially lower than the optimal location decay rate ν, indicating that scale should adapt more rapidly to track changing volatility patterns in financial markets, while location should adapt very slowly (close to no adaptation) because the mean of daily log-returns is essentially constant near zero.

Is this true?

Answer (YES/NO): NO